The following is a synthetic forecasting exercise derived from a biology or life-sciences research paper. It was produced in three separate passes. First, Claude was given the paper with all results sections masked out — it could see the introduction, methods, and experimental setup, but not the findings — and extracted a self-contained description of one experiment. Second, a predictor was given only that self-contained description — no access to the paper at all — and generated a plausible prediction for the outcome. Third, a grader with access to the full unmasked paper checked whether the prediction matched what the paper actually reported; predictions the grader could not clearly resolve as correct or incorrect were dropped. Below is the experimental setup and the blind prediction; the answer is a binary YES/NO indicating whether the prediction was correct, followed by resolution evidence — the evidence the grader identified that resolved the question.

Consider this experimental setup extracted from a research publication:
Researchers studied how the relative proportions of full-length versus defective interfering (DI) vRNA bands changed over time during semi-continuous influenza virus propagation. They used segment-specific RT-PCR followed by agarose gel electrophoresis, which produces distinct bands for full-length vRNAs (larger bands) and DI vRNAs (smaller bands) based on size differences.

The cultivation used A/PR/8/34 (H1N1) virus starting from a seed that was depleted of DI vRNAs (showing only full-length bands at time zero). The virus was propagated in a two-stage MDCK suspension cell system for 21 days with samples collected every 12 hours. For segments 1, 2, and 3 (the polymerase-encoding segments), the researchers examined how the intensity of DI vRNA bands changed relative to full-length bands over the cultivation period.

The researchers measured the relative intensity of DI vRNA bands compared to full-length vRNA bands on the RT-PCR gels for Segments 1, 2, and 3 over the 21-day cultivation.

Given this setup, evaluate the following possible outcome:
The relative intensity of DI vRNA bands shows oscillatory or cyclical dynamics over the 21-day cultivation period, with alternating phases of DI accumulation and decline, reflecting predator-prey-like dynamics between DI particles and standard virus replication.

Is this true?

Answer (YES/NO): YES